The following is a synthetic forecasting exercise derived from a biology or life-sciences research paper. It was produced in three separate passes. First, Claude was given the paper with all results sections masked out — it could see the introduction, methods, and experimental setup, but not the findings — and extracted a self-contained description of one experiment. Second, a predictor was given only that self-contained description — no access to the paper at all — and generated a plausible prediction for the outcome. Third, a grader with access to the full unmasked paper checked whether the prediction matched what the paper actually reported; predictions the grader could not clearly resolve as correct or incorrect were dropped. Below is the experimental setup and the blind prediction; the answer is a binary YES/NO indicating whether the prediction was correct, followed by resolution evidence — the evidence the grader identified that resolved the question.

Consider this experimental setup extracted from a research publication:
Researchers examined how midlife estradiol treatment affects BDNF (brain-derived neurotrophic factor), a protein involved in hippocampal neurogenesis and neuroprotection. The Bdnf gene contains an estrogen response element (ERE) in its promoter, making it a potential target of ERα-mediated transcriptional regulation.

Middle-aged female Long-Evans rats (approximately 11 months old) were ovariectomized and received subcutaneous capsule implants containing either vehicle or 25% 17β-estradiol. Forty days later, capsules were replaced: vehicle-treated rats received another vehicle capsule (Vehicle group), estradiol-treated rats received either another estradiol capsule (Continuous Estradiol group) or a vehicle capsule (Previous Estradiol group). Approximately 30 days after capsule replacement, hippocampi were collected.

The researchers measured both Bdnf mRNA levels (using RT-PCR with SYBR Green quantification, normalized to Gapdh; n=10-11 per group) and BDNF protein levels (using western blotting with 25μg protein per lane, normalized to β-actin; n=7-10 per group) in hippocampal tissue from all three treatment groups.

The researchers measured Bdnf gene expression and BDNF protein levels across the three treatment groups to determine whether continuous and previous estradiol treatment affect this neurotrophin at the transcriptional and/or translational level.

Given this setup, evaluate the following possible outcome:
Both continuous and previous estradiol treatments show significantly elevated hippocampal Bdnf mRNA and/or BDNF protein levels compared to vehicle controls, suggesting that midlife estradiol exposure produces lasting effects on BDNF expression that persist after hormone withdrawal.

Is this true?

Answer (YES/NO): YES